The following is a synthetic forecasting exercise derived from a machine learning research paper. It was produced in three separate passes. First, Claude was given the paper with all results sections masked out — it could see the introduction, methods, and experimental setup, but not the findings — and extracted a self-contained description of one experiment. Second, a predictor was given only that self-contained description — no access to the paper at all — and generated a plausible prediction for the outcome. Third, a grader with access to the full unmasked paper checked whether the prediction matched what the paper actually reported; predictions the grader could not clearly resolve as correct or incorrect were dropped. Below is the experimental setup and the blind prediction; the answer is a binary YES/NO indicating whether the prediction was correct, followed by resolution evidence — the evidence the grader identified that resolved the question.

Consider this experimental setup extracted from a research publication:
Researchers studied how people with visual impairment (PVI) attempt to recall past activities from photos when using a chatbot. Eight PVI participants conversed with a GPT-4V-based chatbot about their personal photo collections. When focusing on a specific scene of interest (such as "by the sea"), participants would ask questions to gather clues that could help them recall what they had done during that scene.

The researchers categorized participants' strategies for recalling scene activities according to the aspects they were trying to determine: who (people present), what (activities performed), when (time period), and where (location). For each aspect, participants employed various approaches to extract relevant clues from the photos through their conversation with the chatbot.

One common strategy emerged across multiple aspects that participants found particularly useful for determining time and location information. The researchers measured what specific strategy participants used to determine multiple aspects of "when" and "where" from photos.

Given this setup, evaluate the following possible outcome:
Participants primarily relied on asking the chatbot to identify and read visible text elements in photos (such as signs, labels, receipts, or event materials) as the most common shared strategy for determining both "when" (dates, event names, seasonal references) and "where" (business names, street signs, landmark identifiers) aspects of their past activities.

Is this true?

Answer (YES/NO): YES